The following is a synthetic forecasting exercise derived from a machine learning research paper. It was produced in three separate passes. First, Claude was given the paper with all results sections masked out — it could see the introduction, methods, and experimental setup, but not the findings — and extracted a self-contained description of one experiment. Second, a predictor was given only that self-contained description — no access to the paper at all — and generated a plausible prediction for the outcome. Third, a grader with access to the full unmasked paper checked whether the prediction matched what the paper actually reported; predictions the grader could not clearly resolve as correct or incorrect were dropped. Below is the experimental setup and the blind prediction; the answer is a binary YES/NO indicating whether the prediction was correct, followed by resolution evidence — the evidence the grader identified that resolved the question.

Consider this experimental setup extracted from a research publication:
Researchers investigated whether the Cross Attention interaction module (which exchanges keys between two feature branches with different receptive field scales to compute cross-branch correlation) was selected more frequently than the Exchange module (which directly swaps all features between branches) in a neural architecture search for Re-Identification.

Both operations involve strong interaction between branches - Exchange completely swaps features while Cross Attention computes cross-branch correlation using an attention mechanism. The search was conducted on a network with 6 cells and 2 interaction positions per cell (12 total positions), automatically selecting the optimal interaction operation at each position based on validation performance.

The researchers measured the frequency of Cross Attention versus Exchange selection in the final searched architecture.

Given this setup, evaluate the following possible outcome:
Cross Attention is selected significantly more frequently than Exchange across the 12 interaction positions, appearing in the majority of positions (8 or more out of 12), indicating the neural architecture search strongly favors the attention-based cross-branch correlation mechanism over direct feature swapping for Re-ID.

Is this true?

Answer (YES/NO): NO